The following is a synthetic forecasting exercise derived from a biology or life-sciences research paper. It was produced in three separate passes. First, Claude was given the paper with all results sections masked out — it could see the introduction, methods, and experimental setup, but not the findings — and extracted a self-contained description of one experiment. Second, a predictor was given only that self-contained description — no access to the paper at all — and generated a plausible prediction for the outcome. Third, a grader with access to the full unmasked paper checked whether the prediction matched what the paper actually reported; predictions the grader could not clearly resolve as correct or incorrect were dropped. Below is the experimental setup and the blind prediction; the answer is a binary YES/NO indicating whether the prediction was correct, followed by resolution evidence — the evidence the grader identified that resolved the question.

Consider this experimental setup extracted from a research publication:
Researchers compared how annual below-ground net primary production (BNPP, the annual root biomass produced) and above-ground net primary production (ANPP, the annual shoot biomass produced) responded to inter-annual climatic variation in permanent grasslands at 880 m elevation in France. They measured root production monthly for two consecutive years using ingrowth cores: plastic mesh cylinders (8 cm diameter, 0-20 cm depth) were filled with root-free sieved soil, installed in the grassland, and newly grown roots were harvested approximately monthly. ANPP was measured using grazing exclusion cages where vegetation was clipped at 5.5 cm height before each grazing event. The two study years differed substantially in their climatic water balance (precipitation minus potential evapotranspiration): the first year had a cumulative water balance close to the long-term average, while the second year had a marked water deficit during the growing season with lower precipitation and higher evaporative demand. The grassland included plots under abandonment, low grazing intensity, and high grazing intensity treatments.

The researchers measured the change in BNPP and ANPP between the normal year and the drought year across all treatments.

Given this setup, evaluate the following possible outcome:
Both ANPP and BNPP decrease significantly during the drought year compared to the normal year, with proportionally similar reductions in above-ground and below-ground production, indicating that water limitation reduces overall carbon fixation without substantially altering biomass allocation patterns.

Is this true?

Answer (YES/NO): NO